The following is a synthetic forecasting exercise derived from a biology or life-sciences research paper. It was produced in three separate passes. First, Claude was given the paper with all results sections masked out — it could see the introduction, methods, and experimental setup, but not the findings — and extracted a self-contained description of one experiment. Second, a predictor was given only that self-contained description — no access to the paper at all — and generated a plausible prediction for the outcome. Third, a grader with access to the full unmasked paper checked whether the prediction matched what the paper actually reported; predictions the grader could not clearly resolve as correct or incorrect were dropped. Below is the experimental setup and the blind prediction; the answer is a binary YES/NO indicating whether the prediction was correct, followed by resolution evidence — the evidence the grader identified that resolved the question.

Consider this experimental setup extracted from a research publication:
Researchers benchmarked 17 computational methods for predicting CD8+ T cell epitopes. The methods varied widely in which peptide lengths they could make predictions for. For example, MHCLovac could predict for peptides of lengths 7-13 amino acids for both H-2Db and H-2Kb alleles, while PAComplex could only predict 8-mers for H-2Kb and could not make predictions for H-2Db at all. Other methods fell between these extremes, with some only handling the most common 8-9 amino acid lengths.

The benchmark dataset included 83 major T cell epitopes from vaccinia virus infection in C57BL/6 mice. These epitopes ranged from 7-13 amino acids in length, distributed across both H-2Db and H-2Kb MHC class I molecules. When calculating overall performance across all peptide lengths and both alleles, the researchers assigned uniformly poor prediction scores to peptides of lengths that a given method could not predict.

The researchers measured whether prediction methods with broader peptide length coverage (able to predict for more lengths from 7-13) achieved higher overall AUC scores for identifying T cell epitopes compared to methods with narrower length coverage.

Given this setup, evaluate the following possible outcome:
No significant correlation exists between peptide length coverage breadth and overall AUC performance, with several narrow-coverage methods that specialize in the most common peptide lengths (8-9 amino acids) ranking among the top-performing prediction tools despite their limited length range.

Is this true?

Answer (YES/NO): NO